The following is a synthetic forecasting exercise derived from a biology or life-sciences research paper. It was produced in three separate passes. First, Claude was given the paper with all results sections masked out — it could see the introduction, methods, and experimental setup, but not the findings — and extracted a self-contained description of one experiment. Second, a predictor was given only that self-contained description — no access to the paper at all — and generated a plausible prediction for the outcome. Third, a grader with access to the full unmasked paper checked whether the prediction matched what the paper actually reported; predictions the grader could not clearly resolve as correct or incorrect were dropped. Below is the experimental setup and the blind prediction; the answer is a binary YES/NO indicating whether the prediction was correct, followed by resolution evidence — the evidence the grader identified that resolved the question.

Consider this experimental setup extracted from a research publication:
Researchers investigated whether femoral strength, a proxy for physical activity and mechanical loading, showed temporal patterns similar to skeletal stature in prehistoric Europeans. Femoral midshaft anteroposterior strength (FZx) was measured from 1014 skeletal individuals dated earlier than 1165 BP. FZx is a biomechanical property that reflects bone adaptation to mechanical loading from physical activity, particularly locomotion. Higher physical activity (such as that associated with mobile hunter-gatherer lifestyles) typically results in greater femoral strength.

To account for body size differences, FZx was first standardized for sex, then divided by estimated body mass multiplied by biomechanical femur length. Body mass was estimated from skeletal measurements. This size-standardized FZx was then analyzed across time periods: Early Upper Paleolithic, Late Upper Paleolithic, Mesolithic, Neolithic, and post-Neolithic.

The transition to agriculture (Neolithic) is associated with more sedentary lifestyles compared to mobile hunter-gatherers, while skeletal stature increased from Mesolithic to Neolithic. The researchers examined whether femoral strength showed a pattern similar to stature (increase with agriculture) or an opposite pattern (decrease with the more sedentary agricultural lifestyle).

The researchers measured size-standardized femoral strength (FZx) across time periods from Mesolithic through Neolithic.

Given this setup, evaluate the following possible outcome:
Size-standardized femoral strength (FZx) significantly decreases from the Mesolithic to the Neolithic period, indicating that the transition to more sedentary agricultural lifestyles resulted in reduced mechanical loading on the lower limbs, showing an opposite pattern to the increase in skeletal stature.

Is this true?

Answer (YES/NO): NO